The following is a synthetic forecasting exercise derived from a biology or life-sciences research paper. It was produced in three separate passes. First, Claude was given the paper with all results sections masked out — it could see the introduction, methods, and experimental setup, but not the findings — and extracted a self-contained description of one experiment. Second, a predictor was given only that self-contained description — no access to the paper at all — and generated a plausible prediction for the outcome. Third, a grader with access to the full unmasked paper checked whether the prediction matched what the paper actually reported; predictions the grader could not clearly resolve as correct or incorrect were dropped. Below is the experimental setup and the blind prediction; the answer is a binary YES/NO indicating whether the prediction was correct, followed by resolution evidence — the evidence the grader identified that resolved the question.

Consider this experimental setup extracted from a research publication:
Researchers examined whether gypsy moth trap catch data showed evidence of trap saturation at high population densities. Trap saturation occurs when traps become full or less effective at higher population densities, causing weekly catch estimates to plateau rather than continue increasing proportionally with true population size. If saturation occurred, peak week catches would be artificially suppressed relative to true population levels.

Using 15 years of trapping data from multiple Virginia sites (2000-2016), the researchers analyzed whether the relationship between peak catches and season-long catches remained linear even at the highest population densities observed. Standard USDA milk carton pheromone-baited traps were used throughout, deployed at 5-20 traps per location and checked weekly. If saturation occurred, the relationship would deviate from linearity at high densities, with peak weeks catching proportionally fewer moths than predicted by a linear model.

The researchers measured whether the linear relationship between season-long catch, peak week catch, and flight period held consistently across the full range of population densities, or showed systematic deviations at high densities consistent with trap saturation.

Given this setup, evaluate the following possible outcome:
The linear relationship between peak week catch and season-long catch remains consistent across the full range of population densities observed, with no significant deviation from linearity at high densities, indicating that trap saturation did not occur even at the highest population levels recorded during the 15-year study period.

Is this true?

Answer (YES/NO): YES